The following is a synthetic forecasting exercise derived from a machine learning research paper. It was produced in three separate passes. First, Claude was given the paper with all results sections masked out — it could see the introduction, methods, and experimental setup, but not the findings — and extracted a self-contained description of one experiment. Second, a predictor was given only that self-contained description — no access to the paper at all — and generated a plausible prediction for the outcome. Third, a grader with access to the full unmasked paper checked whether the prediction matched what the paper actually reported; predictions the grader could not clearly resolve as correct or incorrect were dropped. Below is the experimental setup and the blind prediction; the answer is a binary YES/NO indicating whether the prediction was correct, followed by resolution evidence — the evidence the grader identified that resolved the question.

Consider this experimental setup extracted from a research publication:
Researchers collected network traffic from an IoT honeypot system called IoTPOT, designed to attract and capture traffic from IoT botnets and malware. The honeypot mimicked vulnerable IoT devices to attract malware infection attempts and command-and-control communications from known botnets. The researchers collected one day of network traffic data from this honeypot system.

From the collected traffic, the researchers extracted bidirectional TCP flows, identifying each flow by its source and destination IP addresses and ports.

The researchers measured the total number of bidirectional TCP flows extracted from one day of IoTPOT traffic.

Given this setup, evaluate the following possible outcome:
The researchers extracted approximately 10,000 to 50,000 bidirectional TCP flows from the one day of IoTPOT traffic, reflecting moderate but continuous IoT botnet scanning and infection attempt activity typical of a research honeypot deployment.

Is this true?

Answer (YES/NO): YES